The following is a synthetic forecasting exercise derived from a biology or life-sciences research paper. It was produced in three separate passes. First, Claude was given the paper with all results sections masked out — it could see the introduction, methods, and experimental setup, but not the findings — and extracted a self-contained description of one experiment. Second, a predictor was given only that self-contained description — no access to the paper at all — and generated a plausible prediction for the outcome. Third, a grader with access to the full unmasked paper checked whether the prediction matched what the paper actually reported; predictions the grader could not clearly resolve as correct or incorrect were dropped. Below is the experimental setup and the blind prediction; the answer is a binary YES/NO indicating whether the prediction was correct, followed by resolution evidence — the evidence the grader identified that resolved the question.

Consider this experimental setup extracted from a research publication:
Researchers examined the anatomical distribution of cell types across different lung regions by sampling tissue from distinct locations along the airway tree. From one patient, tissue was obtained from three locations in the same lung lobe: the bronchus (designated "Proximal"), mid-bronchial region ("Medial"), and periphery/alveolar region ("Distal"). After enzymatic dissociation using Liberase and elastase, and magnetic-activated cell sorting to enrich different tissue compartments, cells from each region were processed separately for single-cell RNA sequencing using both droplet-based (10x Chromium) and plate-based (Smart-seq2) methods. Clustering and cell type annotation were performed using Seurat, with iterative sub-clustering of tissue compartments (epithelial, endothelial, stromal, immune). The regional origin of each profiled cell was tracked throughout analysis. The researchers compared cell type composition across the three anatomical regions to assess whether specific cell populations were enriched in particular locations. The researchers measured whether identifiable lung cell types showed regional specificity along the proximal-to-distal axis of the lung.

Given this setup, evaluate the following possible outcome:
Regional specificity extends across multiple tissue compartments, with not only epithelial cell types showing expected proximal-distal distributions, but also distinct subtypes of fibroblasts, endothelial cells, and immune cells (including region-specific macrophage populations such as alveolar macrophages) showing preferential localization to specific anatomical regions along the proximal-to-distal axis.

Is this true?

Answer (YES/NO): NO